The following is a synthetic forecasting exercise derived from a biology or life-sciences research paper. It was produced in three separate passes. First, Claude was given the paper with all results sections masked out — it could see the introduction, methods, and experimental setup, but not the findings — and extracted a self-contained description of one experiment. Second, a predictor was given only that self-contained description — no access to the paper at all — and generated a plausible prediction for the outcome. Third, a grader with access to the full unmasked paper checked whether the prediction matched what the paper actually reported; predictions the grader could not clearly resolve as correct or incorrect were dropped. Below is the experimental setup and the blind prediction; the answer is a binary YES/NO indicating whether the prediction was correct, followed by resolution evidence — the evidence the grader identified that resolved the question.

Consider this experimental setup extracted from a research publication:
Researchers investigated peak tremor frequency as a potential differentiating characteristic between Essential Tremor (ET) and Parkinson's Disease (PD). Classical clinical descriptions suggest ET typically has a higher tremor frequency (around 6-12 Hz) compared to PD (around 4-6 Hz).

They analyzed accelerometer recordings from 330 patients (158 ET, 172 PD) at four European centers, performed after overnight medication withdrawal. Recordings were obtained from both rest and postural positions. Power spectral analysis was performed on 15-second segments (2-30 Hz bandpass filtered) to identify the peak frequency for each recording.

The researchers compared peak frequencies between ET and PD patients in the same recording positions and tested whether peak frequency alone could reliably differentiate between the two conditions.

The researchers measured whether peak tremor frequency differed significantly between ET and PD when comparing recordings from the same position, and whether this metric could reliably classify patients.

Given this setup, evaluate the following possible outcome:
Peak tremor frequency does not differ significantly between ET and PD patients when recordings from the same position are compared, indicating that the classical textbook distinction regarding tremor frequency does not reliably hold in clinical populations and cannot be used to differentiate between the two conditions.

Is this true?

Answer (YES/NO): NO